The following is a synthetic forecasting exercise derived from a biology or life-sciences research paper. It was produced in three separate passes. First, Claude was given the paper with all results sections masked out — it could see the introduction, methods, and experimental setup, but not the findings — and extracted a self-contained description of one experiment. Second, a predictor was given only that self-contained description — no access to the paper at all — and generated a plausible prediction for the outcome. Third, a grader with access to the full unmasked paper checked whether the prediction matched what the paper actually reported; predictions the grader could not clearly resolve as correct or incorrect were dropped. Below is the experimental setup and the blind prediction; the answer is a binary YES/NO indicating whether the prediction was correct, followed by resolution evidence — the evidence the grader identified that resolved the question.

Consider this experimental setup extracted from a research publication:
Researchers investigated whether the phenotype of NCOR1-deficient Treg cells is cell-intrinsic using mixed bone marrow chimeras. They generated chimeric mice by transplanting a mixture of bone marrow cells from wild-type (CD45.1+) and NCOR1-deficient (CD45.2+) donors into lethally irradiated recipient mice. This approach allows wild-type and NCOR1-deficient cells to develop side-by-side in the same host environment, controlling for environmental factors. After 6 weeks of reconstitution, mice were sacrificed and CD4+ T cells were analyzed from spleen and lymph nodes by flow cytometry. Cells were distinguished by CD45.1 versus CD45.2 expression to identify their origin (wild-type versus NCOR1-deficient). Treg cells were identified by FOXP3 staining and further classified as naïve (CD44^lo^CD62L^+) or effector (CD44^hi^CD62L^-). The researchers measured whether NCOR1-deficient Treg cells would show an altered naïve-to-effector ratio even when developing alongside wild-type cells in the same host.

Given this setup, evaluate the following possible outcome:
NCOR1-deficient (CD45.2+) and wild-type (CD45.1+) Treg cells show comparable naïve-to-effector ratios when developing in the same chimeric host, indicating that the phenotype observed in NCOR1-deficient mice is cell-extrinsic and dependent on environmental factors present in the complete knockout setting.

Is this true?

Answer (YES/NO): NO